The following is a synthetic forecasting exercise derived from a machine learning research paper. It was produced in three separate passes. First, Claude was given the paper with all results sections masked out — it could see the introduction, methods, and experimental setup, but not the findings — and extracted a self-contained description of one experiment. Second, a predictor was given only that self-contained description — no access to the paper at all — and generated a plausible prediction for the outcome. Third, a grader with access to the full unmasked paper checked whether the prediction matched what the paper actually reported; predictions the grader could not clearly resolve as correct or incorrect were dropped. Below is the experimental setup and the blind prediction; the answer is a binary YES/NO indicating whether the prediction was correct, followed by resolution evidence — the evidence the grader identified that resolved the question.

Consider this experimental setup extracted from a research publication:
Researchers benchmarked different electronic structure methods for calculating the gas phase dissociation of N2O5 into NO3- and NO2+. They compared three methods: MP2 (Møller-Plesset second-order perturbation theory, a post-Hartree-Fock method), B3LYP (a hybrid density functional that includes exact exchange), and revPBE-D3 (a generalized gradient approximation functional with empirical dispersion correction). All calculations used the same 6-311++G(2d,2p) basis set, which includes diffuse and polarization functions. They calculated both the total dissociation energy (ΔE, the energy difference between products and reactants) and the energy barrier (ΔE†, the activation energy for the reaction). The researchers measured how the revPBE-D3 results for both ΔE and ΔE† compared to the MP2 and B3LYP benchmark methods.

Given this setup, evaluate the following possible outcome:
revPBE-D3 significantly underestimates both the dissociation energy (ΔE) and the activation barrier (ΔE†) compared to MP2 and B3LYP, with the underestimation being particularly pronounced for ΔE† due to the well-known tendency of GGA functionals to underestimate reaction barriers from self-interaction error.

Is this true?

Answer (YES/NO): NO